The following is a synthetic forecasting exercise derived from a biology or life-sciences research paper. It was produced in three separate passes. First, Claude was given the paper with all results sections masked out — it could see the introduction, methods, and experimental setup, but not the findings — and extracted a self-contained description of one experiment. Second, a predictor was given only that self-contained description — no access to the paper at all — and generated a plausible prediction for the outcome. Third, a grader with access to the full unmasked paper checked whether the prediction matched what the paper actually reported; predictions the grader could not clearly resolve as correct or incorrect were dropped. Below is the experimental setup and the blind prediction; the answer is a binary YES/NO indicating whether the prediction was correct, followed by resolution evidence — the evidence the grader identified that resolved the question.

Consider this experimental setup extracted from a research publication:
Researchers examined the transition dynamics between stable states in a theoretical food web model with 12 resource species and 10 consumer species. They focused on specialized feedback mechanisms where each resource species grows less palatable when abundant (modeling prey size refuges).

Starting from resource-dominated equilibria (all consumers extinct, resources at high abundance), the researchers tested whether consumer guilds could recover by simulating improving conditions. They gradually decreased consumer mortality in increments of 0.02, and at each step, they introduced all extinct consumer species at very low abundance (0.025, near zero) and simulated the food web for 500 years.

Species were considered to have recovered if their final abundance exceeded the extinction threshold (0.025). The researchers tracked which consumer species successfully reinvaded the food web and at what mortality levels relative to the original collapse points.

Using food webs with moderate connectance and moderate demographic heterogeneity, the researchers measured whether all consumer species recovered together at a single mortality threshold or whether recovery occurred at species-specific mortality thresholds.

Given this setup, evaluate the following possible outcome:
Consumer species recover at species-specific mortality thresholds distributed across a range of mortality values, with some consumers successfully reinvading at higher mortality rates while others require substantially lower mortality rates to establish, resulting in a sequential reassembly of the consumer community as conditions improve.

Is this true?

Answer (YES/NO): YES